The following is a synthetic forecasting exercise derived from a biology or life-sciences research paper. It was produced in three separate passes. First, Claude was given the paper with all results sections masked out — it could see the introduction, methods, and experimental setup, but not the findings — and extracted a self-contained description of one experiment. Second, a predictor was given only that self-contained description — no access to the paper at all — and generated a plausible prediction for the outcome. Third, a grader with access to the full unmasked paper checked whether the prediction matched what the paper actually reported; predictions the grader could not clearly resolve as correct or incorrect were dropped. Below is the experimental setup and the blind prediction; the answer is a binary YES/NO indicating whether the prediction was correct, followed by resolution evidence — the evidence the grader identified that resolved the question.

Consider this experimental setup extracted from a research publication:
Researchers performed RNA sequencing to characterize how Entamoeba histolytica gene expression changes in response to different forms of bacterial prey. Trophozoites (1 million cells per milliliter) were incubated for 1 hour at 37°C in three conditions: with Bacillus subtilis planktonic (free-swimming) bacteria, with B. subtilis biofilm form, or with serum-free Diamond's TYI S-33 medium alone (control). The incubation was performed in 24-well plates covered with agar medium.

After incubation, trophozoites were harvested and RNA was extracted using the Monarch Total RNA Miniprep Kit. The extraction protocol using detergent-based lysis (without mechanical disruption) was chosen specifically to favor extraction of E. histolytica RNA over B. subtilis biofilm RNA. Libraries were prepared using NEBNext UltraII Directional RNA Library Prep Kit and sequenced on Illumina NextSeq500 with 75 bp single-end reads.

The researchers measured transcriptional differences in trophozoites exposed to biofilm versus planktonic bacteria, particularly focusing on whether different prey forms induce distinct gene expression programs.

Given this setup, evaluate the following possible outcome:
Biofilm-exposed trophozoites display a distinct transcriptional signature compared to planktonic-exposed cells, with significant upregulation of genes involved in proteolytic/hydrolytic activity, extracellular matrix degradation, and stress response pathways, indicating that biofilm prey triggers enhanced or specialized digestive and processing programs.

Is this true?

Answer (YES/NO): NO